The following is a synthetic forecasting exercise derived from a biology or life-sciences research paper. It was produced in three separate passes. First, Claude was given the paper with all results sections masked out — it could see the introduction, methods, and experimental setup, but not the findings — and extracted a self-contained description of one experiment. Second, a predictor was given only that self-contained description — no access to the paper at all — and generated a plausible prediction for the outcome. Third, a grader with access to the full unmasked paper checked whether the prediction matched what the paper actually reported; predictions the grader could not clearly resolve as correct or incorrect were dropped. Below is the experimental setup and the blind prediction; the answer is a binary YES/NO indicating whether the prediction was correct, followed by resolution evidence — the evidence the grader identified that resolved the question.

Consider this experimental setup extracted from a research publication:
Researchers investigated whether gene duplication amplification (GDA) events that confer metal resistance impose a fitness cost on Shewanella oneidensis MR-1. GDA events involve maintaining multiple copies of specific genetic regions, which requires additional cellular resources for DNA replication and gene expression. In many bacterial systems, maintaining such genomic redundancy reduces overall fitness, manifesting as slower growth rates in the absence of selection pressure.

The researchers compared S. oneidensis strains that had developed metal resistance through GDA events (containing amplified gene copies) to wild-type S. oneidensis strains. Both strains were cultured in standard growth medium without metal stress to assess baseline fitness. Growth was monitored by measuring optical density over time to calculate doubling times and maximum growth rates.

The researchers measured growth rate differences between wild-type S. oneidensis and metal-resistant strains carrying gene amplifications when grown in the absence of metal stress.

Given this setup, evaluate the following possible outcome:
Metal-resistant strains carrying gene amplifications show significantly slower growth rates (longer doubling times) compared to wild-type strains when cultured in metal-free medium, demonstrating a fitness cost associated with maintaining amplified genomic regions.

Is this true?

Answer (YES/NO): NO